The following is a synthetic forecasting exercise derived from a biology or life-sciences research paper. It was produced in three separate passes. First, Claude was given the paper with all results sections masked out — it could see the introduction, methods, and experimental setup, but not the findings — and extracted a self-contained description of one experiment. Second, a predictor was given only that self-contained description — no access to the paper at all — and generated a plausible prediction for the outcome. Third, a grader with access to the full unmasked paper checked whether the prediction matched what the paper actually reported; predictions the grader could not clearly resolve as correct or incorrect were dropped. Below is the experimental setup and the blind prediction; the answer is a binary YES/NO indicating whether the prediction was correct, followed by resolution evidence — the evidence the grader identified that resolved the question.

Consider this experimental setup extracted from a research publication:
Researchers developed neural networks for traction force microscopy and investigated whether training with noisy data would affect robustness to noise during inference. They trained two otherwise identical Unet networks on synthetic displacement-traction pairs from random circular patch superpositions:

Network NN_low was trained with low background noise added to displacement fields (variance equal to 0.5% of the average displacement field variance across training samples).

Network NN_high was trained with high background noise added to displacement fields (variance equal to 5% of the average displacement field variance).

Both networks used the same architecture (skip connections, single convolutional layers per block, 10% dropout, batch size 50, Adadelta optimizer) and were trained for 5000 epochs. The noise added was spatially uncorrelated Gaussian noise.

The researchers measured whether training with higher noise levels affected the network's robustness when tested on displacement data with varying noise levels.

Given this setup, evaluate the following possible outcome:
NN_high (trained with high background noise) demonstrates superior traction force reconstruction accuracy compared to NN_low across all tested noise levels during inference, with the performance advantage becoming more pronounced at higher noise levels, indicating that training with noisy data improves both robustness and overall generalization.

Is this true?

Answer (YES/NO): NO